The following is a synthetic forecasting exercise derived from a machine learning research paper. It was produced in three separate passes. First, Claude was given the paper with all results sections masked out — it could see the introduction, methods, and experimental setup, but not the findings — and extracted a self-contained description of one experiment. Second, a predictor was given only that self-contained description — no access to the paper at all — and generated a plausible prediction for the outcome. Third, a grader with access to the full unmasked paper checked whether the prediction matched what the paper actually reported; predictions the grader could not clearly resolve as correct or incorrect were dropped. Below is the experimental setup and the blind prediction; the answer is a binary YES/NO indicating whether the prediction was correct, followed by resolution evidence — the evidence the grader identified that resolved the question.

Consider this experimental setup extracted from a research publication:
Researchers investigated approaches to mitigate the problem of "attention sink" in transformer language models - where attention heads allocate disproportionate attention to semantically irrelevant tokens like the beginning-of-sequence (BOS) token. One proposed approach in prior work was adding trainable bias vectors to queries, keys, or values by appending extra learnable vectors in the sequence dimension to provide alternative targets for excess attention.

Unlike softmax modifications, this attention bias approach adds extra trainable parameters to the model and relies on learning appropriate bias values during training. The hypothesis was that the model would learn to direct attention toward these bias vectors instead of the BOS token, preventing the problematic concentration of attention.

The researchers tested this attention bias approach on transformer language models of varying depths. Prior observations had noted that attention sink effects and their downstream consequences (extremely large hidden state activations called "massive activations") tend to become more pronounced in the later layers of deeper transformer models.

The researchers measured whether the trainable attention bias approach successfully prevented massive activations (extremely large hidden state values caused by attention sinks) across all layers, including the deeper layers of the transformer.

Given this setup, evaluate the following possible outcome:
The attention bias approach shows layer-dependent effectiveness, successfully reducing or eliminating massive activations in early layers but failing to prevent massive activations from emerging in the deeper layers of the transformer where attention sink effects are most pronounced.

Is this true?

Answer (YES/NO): YES